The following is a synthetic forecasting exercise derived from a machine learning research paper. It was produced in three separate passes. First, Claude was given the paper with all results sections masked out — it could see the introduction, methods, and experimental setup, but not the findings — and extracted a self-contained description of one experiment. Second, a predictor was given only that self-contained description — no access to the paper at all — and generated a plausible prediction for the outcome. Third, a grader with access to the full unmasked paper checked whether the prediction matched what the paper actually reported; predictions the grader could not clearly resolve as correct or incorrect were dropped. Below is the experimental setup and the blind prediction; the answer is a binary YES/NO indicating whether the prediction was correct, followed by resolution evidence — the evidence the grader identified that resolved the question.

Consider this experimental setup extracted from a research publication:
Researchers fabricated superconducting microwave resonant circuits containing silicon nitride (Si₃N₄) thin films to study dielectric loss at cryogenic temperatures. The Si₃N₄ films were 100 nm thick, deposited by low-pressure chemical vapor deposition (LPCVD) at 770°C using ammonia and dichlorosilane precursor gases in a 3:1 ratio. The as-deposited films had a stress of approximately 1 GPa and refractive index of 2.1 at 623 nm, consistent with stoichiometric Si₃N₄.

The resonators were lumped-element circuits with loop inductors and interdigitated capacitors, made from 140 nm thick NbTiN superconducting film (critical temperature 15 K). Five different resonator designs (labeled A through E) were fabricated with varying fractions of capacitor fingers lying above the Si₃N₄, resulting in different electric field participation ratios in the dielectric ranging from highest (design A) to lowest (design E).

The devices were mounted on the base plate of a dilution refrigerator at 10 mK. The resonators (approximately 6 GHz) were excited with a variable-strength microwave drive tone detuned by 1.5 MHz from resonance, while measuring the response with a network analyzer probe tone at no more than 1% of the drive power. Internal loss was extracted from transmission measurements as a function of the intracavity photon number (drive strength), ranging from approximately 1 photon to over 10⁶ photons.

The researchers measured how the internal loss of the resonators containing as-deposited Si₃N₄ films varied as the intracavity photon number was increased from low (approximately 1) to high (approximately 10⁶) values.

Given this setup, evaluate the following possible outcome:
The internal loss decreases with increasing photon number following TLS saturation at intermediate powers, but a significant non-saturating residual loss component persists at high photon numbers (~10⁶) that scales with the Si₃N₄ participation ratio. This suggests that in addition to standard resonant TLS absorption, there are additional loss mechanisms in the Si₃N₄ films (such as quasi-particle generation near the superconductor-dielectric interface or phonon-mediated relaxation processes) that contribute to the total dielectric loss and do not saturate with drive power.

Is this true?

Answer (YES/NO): NO